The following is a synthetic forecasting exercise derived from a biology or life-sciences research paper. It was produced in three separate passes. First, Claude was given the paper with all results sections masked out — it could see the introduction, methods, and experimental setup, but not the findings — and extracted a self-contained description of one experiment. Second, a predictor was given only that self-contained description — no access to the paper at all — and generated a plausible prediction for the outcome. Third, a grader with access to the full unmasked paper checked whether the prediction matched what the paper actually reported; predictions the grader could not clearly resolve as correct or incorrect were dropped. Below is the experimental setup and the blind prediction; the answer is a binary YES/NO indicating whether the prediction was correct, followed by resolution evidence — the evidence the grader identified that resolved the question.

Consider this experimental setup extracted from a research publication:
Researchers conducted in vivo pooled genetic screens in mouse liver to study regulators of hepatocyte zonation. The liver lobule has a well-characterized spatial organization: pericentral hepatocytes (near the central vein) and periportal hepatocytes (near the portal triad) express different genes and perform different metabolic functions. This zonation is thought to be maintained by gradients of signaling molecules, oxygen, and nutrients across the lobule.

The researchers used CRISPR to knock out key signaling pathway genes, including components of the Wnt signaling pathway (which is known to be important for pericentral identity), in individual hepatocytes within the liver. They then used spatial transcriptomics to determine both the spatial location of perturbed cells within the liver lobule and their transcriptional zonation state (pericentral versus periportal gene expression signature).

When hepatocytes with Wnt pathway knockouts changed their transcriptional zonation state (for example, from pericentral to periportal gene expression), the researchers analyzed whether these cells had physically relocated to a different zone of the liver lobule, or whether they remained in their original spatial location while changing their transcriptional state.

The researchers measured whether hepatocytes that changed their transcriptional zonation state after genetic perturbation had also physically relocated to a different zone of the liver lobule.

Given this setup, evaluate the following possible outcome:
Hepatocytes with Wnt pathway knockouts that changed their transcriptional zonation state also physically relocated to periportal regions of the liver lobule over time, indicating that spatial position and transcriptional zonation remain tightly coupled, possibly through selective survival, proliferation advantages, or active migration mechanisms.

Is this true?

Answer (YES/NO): NO